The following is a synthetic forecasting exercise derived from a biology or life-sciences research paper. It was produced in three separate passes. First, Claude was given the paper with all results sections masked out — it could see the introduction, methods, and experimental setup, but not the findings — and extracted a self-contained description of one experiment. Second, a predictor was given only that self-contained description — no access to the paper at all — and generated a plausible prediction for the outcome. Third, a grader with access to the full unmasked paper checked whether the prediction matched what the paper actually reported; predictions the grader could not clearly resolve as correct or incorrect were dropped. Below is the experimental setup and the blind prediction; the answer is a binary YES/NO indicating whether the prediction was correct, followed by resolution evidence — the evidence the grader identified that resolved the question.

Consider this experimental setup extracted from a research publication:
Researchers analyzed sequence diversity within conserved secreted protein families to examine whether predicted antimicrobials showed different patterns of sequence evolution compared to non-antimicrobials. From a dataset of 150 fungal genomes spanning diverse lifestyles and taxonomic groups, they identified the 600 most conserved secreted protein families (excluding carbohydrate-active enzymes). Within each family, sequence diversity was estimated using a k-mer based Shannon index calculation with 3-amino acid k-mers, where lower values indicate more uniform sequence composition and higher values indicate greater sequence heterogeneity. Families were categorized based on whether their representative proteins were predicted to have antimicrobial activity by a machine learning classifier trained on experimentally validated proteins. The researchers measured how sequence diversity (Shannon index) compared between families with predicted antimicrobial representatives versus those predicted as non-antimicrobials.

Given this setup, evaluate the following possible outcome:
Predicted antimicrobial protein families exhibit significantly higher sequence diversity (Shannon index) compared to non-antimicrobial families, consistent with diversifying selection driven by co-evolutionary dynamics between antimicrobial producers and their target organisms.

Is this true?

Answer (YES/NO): NO